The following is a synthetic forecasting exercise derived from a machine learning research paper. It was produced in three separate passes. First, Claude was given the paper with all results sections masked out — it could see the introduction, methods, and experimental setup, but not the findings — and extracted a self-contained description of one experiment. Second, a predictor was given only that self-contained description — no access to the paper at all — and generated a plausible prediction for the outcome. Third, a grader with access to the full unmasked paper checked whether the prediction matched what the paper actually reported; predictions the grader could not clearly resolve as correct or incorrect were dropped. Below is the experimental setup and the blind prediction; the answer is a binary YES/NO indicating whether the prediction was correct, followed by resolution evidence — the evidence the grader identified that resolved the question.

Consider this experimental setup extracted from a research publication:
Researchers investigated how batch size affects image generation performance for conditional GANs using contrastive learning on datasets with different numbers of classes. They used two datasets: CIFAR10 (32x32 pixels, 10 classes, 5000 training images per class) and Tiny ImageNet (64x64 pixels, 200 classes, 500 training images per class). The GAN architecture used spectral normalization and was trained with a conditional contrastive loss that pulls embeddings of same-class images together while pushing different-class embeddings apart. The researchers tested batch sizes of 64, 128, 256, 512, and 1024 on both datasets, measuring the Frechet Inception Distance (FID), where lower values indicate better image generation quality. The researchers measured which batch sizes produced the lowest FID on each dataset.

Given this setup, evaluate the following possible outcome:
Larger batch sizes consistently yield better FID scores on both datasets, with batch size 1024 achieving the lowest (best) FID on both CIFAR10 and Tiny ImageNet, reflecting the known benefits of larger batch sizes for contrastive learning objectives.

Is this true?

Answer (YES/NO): NO